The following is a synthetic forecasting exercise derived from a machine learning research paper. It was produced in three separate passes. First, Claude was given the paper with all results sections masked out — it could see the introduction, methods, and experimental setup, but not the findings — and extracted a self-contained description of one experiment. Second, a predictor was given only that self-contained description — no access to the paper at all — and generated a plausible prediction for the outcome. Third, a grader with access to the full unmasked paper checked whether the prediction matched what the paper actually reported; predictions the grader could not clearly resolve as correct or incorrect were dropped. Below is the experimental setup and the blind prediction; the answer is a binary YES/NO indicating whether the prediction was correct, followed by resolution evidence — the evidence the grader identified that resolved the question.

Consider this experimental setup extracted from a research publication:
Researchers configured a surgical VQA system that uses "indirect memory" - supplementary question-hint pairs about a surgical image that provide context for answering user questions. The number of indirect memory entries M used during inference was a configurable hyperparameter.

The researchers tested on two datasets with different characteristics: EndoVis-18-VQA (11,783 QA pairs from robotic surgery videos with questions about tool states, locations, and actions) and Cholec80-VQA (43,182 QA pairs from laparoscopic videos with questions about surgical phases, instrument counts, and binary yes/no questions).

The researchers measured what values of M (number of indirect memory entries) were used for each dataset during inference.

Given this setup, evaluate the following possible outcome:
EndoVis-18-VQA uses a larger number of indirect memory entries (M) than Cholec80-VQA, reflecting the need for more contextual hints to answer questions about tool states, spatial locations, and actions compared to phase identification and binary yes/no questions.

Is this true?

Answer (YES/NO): YES